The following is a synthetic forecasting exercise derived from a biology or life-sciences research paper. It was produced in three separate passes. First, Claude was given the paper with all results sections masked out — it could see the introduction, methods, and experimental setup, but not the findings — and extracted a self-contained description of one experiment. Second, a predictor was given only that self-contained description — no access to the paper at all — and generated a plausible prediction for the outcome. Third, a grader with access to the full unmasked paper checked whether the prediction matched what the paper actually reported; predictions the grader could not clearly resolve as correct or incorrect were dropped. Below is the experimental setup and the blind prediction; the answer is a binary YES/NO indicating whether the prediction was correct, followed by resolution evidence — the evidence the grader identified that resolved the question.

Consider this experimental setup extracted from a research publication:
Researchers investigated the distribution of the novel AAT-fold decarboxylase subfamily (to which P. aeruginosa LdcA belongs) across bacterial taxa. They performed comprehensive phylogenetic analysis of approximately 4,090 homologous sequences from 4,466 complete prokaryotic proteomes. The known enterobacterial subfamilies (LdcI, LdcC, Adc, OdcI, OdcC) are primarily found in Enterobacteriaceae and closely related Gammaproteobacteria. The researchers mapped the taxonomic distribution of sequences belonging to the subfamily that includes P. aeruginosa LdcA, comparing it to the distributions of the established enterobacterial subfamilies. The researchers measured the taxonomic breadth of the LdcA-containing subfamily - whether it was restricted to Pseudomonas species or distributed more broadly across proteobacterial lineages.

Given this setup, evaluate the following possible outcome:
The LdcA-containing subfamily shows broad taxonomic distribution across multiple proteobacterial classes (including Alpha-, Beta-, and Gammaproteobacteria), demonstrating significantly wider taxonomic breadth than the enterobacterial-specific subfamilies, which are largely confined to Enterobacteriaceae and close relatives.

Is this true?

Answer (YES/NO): NO